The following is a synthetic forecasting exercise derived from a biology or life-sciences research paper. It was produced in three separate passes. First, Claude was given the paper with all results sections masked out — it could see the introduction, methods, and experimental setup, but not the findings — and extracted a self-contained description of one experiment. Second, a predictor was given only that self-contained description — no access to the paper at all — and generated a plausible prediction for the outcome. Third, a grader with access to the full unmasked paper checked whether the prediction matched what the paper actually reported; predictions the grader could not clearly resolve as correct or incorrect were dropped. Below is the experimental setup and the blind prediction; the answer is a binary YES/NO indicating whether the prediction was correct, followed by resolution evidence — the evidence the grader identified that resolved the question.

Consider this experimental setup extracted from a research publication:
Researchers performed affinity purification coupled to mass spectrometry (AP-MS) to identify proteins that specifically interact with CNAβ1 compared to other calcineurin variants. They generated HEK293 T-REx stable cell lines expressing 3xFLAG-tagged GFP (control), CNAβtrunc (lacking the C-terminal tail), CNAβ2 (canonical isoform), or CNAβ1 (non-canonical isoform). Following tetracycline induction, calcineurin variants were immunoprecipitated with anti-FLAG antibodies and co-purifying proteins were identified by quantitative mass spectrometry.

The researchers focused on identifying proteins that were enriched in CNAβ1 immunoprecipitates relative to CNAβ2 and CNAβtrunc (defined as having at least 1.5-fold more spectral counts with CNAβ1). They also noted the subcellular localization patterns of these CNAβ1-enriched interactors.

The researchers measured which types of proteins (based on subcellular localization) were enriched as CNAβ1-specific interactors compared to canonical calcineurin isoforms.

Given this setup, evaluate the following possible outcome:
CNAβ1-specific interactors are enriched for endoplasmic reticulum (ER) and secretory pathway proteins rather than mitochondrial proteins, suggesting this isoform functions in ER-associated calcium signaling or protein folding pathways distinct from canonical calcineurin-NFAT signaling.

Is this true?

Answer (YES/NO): NO